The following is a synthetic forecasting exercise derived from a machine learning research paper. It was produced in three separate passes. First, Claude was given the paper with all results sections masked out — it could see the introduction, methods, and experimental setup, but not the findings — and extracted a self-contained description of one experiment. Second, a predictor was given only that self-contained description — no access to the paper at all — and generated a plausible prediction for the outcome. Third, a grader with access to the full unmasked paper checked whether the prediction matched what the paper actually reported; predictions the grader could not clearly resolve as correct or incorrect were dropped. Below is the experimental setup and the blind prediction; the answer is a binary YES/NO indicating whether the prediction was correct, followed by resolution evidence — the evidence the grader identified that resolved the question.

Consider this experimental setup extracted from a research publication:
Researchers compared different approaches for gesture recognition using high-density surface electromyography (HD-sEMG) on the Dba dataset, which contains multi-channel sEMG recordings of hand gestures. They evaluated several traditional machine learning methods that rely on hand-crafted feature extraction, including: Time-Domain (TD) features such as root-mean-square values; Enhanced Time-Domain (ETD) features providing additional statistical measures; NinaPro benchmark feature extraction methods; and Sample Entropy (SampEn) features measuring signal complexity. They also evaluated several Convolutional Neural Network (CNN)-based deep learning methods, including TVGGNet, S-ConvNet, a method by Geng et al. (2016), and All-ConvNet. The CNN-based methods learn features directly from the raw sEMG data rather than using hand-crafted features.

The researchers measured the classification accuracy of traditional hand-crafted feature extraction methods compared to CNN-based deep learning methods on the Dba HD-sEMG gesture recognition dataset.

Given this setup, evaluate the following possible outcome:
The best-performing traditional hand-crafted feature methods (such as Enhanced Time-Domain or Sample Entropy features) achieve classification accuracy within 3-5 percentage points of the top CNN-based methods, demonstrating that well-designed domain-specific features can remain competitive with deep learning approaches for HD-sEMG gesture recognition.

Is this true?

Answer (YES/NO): NO